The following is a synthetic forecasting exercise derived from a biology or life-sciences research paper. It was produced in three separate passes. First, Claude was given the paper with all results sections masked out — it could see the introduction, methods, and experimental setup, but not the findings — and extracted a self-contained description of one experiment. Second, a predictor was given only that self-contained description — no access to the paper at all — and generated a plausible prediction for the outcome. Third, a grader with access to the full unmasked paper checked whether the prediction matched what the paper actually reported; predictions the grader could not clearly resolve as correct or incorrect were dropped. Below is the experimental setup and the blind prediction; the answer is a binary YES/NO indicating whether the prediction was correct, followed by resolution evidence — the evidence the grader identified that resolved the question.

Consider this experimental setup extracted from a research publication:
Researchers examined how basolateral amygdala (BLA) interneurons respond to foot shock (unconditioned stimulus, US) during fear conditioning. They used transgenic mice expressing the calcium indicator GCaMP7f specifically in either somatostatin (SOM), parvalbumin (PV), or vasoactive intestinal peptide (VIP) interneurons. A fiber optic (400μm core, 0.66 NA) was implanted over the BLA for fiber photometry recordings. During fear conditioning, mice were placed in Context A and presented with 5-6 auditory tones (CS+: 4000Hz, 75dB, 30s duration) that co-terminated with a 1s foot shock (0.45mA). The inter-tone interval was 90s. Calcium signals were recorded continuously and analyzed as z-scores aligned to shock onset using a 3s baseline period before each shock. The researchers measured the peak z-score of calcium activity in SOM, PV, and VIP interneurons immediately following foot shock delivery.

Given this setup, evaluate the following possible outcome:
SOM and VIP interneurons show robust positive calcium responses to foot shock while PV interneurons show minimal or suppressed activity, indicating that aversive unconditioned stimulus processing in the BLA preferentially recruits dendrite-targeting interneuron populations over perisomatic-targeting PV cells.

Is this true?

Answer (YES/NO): NO